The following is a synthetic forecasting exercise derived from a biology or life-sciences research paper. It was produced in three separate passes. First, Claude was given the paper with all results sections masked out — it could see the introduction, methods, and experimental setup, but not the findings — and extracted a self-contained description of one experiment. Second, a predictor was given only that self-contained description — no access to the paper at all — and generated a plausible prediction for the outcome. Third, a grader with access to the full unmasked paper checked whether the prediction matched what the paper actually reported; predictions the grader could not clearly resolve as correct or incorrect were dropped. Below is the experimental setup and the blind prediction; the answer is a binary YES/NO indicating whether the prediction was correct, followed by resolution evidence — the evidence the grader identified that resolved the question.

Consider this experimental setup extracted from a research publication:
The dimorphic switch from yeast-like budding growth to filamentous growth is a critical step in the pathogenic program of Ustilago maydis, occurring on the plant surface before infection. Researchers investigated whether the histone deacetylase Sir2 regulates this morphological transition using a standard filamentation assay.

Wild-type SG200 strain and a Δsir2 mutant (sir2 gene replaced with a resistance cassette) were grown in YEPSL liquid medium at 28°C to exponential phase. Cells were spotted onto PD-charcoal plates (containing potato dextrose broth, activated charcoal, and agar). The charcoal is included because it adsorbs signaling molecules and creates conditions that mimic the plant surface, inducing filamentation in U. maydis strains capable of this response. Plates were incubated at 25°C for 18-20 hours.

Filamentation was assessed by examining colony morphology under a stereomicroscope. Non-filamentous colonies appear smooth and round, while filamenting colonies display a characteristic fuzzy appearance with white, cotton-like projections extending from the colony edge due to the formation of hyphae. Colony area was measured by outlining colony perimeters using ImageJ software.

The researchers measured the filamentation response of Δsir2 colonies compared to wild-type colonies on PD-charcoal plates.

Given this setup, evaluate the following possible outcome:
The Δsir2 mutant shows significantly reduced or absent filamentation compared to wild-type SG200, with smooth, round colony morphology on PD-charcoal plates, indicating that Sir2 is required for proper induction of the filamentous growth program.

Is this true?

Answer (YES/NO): NO